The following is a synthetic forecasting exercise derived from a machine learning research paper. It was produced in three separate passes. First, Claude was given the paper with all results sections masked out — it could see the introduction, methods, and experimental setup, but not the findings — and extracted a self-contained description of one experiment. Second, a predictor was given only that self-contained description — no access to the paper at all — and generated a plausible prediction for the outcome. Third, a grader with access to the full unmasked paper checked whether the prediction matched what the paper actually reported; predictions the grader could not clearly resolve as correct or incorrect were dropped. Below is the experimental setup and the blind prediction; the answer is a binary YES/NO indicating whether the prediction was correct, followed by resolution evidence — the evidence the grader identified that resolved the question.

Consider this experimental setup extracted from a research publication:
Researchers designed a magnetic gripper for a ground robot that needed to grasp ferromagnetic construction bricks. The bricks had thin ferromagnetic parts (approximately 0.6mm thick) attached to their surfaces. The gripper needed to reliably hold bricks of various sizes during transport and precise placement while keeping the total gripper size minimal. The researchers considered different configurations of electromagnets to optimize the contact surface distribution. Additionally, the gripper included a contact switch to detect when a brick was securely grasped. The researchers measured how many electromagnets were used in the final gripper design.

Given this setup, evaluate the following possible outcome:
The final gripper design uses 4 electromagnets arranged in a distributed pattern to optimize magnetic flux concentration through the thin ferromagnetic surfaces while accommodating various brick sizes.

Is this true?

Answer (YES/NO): NO